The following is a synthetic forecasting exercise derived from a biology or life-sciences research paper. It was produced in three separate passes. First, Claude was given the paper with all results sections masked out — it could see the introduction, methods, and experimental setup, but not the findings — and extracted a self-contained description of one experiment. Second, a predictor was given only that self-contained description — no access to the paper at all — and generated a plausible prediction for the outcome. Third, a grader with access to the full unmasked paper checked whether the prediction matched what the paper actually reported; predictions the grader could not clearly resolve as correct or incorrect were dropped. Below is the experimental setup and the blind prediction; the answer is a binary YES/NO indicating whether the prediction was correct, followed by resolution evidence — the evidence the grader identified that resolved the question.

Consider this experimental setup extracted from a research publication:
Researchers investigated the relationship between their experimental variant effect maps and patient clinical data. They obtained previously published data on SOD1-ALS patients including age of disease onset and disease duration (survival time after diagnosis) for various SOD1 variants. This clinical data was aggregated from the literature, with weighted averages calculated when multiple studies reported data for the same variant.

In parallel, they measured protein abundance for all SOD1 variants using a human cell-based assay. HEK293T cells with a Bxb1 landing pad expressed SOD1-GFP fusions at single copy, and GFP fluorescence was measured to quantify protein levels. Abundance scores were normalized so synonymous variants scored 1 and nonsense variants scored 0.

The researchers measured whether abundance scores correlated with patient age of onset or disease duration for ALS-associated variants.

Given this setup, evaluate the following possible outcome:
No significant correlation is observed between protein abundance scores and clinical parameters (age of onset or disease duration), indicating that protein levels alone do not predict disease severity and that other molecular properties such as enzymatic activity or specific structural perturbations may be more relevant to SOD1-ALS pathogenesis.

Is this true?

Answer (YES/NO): NO